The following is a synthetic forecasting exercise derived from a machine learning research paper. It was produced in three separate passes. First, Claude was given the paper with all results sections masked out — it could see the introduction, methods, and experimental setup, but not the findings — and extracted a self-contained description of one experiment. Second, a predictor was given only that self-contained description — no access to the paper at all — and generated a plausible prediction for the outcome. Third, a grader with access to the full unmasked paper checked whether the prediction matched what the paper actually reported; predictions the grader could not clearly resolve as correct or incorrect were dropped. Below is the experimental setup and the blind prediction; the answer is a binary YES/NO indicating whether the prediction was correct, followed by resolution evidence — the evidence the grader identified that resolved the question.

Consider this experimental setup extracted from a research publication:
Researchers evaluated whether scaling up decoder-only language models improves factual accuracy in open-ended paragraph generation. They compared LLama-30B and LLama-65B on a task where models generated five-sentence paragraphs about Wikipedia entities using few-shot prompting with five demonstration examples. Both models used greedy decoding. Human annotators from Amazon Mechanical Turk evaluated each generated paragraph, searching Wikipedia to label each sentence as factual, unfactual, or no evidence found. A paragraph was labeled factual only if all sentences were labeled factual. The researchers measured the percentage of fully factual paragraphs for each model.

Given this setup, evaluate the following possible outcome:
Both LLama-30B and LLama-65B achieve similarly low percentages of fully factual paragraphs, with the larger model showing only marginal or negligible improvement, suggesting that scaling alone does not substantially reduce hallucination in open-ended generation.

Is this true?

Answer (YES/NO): NO